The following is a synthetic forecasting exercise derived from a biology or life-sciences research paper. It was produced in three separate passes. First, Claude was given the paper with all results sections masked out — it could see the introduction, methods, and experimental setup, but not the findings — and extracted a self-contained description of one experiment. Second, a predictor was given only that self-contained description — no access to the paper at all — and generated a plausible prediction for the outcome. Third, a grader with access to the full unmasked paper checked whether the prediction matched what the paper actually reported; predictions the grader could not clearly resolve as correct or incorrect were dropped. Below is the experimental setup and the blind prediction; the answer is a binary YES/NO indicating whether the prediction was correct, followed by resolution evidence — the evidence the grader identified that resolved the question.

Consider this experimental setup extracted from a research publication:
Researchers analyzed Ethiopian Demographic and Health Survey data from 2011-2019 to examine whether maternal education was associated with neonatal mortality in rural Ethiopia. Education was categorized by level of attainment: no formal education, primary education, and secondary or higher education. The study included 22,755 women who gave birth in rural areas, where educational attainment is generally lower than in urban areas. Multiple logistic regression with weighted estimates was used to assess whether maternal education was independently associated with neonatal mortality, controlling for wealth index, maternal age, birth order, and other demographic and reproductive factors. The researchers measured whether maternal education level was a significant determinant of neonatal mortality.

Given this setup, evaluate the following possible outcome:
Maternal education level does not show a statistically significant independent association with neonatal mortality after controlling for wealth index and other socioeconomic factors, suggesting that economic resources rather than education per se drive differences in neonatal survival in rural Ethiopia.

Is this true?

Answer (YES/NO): YES